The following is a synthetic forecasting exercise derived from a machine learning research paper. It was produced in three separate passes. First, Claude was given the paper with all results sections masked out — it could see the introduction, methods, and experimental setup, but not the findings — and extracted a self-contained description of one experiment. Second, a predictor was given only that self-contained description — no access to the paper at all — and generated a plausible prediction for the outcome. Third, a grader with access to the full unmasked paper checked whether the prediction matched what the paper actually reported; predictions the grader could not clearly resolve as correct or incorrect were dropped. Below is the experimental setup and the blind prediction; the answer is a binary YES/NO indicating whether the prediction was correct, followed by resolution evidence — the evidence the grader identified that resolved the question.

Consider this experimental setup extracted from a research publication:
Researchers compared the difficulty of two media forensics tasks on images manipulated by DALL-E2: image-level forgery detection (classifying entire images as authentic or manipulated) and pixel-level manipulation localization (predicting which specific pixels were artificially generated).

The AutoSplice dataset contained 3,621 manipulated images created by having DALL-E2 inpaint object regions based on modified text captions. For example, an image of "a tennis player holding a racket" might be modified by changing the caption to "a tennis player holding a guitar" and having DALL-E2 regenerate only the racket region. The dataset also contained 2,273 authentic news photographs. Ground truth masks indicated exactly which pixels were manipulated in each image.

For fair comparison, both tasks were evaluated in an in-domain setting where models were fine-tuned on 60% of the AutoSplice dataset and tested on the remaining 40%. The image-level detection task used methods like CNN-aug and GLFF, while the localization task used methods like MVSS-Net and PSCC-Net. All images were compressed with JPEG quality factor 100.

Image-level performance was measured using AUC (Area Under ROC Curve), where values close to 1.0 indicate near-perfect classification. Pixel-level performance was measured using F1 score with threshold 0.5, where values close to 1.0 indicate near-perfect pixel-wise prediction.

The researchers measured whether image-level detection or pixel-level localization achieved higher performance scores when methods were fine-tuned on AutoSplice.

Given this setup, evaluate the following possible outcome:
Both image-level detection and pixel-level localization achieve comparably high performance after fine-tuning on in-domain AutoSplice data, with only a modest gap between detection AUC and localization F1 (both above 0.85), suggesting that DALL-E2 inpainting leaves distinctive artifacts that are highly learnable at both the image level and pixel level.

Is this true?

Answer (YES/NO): NO